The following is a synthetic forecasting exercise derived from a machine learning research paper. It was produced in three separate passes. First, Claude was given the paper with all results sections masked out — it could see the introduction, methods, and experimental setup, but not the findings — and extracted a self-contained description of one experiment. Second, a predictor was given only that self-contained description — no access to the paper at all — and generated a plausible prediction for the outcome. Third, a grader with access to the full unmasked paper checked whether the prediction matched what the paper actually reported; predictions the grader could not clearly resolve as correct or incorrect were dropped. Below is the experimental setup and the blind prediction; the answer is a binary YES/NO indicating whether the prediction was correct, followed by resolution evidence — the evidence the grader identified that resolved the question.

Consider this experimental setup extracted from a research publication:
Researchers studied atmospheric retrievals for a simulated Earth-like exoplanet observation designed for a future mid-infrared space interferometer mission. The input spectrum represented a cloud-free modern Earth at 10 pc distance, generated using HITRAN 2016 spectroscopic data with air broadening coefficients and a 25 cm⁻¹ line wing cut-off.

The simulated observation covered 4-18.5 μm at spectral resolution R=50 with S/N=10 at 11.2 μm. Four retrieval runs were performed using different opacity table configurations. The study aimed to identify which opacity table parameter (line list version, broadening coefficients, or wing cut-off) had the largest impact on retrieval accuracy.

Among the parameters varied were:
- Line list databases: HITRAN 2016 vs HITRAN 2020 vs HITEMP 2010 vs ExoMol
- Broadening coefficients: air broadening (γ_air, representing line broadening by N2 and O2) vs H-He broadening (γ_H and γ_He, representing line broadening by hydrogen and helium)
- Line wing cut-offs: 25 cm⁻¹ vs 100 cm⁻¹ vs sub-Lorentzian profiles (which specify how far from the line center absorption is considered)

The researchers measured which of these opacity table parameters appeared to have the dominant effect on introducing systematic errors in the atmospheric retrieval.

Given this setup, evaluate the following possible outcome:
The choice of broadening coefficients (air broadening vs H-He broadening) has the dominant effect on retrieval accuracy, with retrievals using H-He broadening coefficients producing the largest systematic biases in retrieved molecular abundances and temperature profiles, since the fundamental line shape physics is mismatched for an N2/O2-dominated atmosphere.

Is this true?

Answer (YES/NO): NO